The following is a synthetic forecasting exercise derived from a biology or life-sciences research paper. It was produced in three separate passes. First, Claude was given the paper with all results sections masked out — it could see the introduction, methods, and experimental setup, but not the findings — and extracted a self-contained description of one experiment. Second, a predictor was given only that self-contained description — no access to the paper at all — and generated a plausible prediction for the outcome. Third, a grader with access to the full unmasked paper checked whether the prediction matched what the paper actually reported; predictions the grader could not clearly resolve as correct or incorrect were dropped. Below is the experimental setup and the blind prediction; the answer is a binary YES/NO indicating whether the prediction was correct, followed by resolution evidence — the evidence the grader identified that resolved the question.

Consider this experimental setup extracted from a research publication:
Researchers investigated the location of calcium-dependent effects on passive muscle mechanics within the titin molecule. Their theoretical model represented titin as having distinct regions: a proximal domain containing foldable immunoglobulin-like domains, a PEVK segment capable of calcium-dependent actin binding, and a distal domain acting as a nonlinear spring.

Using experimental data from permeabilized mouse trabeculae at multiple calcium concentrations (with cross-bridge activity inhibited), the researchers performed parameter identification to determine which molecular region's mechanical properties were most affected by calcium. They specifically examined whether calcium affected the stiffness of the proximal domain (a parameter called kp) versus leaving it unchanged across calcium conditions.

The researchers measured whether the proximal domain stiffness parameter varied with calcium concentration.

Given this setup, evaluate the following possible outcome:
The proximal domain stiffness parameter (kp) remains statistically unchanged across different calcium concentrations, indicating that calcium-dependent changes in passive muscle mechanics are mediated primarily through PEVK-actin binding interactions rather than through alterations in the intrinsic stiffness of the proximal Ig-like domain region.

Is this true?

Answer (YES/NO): NO